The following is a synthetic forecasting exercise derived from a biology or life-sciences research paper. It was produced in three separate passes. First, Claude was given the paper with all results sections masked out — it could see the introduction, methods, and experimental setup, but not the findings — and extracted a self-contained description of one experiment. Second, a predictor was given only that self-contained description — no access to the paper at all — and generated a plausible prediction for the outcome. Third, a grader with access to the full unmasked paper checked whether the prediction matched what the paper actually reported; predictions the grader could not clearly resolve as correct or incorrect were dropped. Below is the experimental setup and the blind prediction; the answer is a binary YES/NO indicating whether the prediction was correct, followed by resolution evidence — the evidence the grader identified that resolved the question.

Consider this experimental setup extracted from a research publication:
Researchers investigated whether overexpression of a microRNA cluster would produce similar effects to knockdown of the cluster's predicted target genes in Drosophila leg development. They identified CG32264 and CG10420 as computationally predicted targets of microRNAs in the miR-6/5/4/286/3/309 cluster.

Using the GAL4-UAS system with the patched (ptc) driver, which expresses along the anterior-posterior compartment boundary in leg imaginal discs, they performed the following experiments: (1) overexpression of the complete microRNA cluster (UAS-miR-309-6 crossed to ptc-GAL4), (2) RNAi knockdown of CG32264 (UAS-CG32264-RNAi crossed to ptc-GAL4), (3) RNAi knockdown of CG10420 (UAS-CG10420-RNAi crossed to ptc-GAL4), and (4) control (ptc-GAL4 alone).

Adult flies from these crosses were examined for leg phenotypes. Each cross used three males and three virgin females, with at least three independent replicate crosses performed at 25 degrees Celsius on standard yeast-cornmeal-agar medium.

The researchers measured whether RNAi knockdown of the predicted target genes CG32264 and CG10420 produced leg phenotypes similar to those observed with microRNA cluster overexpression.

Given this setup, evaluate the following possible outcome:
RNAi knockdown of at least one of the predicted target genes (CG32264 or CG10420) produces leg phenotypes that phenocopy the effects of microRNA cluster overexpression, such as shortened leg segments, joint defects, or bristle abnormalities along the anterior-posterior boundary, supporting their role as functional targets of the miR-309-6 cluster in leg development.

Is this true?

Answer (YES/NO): NO